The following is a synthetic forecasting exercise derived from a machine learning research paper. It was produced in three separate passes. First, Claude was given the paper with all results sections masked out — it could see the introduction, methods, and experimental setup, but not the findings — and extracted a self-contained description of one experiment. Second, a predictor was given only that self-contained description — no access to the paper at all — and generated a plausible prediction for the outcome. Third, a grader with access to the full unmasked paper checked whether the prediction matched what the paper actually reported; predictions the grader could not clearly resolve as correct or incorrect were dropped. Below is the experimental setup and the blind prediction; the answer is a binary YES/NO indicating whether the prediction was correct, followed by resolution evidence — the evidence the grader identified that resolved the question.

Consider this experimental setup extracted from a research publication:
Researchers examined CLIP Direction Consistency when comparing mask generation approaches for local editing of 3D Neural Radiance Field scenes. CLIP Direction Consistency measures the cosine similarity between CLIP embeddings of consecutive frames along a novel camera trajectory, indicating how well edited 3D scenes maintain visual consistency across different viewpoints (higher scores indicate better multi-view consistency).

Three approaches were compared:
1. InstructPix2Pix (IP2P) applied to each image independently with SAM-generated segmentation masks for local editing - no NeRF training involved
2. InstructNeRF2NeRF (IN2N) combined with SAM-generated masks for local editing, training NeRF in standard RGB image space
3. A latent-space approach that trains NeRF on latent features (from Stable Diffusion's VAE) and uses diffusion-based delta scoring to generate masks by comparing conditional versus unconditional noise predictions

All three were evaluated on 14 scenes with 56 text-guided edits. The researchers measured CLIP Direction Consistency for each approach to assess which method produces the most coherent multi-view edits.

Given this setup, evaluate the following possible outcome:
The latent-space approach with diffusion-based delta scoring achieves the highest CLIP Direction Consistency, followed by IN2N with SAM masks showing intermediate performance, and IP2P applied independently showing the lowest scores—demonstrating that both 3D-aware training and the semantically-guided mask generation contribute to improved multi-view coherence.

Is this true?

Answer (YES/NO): YES